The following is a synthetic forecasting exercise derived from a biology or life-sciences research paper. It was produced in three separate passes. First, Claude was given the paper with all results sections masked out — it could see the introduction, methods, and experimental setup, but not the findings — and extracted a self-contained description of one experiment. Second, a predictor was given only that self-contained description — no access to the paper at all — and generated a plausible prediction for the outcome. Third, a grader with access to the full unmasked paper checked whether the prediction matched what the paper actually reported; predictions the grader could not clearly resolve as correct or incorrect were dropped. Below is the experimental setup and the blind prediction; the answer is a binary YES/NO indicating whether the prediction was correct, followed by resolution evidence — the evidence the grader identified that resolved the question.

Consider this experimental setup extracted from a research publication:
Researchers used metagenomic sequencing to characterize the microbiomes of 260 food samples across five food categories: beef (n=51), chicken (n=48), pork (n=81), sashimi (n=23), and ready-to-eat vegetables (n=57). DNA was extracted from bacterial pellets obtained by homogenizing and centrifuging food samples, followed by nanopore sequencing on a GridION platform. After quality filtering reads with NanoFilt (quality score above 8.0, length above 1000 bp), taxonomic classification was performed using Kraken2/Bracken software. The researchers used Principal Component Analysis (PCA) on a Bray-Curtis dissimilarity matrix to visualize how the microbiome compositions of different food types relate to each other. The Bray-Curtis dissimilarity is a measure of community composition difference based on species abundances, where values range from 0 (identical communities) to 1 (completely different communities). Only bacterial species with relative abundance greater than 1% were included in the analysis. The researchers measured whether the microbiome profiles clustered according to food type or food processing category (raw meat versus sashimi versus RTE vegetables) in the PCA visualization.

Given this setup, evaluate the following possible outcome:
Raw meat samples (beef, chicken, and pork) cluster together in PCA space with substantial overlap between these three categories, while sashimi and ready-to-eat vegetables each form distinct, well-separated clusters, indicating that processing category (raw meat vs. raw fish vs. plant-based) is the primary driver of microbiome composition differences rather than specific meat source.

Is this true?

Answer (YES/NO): NO